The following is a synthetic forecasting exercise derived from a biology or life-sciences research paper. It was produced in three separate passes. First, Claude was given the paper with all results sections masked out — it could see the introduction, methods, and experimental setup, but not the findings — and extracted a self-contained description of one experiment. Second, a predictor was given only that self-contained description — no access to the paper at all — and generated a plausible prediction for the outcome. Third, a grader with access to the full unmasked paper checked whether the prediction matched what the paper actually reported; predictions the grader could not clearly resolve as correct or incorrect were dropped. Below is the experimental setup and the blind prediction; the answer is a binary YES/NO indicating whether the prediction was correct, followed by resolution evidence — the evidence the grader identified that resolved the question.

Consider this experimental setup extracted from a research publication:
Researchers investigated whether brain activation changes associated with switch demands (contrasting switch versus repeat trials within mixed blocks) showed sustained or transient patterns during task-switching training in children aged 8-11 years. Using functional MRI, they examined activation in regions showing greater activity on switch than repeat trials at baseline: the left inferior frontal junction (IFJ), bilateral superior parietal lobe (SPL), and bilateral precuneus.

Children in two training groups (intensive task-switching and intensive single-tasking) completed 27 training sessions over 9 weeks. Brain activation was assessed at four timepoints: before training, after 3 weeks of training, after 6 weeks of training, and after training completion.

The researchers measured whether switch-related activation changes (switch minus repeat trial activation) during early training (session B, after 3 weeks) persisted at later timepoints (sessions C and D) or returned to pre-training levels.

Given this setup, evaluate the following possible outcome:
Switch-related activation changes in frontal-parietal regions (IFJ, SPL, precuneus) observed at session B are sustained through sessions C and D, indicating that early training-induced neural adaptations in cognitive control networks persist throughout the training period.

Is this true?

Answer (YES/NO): NO